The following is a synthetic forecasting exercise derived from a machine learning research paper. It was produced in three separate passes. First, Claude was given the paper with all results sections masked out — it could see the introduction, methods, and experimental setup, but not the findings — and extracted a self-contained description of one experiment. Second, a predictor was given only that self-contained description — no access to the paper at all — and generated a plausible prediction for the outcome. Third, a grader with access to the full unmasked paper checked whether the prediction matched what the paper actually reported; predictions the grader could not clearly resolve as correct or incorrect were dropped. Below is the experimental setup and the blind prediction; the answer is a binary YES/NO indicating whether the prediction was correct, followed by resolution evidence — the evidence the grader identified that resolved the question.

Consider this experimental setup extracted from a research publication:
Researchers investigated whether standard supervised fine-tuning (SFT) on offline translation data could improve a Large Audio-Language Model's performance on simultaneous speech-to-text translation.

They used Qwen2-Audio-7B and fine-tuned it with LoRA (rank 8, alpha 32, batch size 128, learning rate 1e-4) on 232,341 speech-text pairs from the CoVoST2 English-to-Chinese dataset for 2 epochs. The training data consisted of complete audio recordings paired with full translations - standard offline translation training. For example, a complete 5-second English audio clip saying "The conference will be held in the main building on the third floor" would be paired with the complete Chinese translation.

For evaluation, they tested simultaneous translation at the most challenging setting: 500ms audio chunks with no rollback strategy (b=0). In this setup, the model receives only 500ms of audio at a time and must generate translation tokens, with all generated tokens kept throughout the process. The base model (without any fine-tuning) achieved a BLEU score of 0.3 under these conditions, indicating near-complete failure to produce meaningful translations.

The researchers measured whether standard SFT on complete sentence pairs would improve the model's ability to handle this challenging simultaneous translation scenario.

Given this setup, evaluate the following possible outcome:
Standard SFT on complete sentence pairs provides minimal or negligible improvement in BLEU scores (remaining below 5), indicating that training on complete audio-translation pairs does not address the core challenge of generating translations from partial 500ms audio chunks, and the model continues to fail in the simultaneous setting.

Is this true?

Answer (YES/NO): YES